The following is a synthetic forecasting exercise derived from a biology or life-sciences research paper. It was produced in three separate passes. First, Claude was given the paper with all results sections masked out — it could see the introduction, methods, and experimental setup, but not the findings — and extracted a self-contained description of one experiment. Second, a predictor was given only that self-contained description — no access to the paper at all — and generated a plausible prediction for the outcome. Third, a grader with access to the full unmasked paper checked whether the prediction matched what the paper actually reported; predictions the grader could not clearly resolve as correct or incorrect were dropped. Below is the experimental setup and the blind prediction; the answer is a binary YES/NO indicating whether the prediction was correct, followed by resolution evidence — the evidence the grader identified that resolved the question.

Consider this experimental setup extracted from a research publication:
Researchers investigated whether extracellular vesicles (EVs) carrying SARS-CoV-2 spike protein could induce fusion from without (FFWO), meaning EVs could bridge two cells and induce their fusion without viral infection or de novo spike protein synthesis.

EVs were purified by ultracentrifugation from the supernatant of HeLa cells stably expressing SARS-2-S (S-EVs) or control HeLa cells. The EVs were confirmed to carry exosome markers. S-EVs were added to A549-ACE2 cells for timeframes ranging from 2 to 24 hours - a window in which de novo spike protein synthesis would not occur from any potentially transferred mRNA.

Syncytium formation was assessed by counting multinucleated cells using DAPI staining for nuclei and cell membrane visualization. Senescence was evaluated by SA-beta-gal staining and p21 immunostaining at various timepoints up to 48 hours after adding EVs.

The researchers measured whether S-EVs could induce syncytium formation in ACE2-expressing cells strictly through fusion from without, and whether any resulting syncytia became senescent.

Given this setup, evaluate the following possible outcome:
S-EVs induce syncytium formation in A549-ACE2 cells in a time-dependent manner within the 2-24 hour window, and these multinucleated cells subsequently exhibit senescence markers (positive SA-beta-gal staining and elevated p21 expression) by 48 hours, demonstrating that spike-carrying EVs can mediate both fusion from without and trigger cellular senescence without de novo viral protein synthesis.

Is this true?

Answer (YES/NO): YES